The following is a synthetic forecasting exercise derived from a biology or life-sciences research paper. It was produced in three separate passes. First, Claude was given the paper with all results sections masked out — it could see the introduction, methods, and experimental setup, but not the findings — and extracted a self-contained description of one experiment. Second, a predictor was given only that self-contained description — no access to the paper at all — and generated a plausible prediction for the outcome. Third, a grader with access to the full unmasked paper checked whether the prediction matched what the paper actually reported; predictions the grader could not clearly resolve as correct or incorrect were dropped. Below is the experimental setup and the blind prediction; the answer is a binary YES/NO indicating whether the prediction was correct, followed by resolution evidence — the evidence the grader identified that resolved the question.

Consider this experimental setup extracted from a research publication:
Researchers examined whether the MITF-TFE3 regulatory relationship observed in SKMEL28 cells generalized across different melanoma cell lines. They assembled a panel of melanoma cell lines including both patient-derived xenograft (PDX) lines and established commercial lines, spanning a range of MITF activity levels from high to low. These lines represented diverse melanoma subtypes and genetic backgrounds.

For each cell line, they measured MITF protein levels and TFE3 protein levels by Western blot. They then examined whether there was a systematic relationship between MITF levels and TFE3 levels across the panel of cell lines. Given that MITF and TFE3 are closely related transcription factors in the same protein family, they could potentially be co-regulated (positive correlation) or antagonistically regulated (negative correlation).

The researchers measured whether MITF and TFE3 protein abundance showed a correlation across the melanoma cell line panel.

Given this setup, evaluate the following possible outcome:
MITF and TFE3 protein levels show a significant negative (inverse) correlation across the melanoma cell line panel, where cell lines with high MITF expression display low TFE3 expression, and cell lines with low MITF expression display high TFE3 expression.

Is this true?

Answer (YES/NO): NO